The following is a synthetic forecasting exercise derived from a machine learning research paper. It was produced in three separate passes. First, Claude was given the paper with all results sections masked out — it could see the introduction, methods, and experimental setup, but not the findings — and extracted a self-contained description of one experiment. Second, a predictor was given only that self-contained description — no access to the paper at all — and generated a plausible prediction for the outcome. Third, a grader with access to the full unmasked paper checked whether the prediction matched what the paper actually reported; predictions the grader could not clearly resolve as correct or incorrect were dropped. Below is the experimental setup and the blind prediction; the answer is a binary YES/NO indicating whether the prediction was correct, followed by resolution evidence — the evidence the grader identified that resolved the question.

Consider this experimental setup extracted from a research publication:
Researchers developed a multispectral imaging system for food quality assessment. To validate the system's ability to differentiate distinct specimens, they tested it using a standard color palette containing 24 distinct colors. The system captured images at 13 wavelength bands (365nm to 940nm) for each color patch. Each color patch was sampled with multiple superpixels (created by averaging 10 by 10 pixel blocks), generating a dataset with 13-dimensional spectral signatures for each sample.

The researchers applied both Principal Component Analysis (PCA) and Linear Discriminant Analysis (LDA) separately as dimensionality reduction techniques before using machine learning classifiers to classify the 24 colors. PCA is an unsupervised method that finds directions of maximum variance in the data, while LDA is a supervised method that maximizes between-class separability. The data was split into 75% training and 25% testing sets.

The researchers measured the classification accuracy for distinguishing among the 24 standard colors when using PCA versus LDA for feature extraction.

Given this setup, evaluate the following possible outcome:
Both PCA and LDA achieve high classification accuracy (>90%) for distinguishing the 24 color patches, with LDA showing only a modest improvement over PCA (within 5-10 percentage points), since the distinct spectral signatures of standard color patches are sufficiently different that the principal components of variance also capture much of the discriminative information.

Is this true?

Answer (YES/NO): NO